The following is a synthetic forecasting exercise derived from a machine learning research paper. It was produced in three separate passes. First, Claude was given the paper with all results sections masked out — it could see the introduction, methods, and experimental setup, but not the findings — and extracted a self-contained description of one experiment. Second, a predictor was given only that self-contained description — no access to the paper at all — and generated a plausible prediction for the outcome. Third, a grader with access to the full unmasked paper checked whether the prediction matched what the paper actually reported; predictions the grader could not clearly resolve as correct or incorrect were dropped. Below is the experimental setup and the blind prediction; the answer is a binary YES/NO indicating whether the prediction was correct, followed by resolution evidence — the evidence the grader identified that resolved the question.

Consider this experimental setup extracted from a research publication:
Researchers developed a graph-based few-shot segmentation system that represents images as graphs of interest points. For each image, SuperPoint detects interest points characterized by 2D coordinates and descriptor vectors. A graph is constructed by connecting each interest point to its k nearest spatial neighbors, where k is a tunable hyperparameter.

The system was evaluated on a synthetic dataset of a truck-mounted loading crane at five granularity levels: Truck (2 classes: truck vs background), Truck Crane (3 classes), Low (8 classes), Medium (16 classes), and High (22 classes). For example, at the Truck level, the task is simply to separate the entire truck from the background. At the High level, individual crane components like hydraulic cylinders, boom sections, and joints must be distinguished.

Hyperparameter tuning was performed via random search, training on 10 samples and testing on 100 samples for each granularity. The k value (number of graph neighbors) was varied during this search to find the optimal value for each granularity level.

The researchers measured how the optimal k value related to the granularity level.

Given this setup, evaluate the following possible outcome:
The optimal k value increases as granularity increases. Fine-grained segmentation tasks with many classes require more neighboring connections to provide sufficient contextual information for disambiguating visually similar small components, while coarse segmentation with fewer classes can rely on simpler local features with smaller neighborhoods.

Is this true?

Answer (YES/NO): NO